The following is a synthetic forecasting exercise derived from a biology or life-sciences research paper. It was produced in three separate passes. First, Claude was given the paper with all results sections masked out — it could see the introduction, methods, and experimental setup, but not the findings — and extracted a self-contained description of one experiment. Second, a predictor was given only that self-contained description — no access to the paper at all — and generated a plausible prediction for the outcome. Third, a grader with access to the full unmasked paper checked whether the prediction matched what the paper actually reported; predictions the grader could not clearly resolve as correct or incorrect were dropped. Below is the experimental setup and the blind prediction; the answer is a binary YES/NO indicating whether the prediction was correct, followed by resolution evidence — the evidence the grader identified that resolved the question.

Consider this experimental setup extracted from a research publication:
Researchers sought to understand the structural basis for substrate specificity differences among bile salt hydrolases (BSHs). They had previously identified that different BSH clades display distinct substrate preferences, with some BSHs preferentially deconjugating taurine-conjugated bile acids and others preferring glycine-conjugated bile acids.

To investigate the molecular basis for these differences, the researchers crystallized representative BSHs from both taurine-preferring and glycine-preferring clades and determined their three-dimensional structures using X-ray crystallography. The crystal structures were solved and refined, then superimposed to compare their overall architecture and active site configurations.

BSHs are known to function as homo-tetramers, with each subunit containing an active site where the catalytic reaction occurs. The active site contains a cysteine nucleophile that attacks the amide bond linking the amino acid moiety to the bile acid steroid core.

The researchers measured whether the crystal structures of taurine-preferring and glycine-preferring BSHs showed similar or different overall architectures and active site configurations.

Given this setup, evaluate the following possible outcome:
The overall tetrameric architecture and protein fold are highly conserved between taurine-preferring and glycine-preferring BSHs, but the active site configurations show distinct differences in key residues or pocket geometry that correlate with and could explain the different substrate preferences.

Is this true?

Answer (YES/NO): YES